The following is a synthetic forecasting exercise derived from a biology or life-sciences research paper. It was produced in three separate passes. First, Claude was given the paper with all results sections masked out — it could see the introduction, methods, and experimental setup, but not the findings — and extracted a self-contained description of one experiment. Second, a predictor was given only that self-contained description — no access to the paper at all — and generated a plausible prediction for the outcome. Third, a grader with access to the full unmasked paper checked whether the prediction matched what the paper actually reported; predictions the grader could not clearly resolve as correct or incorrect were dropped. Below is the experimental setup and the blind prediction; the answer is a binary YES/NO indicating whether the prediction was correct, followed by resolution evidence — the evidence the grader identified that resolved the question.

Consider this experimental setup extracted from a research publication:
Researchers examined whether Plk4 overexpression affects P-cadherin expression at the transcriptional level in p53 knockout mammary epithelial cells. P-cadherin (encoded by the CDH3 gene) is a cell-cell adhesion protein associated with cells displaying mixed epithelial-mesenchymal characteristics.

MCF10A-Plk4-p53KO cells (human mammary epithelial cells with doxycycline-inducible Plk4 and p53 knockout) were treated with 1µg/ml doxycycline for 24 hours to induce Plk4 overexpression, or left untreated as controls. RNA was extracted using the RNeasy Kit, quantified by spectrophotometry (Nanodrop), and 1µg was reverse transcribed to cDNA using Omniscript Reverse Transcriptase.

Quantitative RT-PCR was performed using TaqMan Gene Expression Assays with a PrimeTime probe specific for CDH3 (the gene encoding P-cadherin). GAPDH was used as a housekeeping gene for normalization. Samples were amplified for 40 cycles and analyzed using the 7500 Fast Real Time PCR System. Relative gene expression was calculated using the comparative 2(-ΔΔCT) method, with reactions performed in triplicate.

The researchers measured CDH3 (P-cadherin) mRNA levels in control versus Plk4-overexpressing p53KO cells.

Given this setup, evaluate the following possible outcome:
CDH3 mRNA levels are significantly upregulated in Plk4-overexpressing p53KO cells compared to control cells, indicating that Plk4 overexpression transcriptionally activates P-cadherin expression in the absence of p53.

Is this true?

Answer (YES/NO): YES